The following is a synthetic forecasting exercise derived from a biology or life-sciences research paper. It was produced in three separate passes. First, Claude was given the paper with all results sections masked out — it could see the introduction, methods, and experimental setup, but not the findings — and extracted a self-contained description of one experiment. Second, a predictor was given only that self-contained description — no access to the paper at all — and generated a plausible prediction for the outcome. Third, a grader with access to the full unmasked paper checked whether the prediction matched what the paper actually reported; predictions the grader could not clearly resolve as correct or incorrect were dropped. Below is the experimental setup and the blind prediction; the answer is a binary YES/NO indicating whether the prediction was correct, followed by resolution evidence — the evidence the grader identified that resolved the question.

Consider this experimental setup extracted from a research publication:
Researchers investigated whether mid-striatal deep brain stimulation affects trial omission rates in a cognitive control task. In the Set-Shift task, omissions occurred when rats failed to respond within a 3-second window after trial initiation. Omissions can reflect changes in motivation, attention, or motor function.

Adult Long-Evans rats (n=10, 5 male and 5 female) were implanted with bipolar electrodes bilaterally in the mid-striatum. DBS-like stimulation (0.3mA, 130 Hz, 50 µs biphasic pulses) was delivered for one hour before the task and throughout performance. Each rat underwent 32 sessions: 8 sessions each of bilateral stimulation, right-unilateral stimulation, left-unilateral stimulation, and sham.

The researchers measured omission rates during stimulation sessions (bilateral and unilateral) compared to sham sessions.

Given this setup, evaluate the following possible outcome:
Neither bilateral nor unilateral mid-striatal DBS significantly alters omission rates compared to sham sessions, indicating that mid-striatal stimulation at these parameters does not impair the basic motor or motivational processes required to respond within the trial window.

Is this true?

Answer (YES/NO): NO